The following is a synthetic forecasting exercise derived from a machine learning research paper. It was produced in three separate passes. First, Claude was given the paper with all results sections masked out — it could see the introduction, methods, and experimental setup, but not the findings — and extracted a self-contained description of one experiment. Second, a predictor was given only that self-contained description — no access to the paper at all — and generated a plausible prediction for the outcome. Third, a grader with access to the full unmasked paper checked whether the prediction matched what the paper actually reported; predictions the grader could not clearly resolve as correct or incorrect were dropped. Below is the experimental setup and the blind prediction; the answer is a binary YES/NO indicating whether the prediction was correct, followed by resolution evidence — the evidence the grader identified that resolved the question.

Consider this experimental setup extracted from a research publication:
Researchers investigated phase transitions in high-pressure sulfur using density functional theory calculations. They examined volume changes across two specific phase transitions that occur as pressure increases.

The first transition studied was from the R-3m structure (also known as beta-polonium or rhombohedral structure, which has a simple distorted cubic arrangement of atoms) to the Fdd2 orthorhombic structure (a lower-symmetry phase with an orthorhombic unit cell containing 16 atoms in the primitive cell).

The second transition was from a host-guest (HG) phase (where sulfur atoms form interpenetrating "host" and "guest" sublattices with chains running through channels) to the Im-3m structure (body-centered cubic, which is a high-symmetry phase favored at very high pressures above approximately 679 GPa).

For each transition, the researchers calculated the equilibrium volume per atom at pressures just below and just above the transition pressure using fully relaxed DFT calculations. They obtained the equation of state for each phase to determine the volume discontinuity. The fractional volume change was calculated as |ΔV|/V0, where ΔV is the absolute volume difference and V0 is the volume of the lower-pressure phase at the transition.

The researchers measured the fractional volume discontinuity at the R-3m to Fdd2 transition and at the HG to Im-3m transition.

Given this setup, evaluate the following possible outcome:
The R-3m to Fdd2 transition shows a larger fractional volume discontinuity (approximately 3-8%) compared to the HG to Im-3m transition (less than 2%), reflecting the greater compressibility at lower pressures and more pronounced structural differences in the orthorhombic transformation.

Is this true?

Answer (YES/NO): NO